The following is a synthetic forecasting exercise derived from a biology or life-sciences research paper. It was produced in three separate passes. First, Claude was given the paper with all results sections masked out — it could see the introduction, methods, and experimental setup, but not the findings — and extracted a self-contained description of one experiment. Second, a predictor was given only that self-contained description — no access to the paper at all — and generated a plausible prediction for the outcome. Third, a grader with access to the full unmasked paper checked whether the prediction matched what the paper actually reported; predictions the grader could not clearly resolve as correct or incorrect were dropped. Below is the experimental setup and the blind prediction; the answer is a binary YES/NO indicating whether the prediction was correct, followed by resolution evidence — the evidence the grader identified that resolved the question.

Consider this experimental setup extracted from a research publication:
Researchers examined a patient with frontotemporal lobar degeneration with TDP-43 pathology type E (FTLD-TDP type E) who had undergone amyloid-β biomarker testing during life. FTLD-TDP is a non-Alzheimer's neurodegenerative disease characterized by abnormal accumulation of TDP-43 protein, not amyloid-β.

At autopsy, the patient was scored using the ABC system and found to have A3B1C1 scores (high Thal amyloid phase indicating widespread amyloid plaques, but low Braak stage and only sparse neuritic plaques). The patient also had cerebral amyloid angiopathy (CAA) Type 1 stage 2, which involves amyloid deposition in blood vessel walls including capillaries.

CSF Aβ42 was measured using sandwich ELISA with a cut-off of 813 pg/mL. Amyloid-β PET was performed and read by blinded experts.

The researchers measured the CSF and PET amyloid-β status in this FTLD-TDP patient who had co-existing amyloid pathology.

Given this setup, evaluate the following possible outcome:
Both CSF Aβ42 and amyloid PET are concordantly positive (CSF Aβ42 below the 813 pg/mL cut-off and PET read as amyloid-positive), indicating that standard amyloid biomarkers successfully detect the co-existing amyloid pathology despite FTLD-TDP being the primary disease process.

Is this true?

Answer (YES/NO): YES